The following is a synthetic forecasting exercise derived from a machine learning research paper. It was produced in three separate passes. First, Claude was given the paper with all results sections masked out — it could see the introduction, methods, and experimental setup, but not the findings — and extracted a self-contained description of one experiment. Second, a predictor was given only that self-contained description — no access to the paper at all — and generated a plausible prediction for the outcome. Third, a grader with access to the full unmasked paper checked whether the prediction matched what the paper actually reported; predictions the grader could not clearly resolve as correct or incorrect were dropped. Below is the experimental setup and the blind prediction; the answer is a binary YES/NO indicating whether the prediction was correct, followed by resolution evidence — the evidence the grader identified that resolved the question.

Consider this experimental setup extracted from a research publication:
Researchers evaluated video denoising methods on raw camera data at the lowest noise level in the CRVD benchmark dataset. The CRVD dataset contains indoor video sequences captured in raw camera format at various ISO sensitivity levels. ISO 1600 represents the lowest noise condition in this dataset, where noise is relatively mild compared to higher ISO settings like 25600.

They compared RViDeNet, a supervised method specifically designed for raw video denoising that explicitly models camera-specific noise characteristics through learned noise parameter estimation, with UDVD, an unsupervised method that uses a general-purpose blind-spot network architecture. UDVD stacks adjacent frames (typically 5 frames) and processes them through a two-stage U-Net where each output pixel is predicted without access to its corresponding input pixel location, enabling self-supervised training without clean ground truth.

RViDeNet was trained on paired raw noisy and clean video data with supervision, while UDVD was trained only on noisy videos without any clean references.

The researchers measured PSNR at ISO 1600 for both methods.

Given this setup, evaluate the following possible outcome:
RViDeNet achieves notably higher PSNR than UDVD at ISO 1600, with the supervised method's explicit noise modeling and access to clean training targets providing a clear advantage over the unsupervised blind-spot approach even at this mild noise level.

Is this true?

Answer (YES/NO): NO